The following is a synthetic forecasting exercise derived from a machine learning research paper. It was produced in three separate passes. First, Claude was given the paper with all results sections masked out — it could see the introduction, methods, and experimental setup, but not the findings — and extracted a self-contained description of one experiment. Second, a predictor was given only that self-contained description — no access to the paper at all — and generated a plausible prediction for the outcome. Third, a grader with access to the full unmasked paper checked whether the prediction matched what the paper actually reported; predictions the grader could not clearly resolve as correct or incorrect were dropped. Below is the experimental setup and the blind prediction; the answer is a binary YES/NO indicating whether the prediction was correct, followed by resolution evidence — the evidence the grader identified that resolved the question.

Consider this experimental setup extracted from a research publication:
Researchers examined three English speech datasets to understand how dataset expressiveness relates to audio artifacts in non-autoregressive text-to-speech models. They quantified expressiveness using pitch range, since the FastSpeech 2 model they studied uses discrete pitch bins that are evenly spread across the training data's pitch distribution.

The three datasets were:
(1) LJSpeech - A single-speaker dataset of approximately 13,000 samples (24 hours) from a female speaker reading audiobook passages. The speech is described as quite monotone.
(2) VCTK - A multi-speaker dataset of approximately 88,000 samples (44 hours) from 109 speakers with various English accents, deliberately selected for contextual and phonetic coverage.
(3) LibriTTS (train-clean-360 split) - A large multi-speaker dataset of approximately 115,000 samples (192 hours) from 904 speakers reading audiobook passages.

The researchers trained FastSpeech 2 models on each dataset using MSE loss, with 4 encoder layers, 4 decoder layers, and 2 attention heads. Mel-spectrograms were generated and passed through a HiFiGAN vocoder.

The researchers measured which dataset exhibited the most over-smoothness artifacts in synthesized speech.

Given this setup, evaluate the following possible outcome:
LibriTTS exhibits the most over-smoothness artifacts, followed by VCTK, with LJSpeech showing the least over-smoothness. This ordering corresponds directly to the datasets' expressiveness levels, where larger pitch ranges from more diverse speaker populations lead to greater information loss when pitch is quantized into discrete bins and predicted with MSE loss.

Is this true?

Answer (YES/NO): NO